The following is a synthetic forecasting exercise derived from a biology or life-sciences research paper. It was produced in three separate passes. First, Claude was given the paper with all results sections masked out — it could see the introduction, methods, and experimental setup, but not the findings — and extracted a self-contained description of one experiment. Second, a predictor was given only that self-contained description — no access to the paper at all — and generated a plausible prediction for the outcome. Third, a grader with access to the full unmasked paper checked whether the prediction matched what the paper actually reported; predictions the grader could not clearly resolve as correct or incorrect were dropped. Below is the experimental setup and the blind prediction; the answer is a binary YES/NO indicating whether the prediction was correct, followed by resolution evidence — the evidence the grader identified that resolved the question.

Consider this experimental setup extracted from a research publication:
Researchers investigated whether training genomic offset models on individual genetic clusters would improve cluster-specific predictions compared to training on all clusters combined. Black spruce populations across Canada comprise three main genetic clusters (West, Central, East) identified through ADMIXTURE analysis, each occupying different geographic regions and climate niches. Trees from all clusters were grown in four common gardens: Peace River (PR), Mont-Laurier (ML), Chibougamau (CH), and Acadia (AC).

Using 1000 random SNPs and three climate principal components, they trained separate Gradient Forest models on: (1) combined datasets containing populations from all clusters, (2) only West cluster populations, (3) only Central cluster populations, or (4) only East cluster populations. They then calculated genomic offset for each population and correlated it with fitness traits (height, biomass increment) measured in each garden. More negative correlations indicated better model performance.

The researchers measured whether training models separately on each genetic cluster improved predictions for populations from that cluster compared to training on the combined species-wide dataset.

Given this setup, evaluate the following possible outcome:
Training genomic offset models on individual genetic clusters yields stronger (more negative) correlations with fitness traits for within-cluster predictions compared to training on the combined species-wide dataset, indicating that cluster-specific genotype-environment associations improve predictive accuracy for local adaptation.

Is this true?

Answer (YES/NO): NO